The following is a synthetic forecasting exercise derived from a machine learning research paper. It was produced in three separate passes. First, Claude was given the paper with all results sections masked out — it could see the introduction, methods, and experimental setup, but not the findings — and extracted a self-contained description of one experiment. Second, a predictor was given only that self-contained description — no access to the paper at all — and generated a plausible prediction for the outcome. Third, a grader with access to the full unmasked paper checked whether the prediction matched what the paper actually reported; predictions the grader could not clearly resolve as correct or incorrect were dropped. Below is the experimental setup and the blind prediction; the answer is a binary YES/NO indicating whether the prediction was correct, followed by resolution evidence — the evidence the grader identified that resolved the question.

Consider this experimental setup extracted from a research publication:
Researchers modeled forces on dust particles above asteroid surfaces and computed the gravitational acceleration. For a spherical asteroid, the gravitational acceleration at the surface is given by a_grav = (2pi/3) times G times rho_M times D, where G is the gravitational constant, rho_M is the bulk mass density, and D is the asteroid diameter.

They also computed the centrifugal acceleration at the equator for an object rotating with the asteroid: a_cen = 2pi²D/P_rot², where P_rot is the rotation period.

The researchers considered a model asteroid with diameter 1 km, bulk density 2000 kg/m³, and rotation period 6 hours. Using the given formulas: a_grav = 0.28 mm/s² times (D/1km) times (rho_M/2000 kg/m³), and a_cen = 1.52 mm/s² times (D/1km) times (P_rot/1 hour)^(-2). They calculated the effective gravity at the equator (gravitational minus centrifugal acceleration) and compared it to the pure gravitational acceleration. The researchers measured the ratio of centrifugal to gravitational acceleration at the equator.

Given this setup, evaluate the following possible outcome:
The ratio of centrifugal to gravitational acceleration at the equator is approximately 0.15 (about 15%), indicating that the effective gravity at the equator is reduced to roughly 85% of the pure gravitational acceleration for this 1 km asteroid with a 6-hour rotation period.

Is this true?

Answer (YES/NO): YES